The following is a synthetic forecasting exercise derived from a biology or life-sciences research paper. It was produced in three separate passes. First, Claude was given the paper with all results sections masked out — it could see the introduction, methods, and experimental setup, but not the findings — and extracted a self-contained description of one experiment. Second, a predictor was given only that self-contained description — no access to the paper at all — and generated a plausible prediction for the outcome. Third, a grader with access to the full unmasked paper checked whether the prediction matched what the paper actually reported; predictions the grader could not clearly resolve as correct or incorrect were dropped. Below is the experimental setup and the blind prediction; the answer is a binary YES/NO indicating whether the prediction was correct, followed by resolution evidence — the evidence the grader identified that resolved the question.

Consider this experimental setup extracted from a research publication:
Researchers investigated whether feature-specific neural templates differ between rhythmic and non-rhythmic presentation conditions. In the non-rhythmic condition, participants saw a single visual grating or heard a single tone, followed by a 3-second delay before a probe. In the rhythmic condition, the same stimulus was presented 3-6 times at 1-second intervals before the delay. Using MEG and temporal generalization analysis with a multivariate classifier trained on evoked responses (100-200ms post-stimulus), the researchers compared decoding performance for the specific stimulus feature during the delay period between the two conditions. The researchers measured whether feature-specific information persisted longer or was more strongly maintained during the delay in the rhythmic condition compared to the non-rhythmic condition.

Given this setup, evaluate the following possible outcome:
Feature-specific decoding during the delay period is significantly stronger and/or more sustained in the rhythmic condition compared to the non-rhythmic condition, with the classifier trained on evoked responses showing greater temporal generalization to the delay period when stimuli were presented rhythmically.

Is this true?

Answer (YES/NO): NO